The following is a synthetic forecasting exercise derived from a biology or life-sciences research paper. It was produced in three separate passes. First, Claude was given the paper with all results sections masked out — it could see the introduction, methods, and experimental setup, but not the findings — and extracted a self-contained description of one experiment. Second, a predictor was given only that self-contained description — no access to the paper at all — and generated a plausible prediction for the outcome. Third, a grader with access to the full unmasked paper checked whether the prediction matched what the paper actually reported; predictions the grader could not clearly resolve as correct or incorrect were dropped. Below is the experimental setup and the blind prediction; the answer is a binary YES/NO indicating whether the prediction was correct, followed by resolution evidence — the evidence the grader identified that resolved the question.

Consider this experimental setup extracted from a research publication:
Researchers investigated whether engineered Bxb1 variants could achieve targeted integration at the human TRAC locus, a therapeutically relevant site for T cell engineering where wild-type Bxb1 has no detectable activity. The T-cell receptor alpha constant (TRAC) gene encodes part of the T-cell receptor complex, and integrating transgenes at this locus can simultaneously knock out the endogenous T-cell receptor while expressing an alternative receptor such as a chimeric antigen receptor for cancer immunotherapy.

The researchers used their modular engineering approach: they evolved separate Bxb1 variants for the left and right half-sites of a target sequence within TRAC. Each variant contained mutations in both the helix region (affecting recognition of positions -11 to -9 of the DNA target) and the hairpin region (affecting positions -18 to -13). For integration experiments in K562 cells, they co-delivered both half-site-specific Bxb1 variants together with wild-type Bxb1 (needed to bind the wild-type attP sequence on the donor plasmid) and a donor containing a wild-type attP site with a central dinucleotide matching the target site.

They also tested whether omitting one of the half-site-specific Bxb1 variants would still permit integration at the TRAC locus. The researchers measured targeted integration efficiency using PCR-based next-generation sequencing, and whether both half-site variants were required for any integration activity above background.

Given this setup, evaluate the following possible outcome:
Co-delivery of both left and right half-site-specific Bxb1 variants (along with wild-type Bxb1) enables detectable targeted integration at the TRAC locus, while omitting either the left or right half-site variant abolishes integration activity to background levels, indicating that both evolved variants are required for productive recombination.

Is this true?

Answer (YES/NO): YES